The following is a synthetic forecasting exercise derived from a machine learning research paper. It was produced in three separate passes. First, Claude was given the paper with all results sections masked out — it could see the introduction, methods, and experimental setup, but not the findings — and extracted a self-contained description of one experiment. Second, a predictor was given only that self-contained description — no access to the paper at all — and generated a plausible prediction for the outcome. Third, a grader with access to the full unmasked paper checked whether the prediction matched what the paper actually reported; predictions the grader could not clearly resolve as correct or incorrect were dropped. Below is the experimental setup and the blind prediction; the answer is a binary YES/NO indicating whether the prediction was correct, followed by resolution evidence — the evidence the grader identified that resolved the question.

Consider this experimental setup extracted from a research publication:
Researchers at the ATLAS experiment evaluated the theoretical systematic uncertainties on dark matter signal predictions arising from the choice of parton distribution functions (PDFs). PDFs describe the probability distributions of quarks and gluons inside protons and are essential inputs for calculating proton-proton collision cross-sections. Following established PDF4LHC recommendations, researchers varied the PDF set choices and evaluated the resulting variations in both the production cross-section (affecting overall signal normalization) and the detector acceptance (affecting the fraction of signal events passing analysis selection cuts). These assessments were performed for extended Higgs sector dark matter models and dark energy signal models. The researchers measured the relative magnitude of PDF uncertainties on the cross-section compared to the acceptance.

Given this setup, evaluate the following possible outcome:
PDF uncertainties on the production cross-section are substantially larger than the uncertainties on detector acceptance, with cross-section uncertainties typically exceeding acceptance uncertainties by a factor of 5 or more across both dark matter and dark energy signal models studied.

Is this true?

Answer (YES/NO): YES